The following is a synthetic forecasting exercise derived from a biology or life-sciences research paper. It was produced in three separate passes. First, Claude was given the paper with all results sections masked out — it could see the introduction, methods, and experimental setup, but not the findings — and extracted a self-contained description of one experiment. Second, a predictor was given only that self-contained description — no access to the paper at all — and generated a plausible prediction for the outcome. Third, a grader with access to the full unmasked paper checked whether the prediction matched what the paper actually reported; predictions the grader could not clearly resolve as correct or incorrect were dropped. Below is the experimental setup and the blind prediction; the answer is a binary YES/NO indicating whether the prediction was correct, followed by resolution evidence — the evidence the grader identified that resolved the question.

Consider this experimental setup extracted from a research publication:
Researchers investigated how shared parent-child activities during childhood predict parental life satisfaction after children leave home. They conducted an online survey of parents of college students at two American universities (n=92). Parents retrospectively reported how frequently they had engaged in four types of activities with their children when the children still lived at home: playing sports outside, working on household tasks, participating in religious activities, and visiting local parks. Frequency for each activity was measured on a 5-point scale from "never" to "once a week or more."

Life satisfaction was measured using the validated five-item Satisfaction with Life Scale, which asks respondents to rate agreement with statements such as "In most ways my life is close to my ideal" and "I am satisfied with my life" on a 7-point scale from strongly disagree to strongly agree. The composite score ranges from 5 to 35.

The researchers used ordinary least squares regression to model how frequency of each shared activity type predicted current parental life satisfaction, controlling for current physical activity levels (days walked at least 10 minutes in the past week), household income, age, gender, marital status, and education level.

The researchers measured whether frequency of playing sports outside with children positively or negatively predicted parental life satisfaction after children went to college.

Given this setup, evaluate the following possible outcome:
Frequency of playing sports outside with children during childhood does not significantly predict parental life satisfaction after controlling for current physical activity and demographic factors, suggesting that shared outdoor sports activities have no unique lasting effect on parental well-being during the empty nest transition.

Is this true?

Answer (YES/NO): NO